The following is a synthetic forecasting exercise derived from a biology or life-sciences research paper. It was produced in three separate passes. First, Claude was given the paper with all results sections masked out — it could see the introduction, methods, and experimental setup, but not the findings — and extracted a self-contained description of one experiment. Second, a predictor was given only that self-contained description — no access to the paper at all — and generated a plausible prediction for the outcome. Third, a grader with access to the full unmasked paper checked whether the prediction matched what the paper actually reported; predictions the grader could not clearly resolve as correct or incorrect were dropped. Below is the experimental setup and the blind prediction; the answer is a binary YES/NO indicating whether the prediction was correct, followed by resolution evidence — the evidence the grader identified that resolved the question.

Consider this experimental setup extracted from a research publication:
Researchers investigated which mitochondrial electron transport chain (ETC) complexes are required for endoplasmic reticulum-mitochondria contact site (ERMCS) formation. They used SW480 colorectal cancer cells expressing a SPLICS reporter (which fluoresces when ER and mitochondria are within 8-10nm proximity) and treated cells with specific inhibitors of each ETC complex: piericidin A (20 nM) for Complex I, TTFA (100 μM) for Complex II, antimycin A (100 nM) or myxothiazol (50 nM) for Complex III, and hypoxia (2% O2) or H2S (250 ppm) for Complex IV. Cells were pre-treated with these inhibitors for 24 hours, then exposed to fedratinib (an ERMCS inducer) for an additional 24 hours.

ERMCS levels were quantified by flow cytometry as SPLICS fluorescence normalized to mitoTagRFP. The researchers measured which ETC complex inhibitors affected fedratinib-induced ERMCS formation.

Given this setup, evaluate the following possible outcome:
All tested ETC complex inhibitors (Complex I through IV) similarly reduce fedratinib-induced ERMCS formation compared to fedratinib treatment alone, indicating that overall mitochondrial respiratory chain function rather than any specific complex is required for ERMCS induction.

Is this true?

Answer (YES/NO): NO